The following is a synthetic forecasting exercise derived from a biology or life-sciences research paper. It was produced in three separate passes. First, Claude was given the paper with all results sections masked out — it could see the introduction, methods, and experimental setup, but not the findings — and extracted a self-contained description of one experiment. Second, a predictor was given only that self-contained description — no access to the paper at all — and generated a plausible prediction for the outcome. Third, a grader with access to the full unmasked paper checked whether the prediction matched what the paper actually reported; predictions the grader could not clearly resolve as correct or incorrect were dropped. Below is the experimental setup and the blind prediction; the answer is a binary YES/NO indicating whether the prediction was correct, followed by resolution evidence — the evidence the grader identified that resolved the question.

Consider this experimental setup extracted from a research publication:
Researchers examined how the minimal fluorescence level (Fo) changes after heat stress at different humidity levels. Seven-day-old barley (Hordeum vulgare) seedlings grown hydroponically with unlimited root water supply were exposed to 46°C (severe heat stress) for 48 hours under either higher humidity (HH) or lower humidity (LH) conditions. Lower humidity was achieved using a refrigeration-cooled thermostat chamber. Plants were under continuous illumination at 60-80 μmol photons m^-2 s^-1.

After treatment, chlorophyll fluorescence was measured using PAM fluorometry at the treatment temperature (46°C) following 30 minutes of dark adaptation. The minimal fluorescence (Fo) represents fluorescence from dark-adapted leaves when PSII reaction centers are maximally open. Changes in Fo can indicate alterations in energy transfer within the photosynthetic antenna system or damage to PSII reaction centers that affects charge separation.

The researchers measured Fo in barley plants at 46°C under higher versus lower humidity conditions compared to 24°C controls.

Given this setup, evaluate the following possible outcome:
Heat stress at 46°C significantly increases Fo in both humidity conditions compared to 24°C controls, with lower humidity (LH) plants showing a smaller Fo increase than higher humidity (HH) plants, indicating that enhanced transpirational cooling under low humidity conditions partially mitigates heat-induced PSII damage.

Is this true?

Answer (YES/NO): NO